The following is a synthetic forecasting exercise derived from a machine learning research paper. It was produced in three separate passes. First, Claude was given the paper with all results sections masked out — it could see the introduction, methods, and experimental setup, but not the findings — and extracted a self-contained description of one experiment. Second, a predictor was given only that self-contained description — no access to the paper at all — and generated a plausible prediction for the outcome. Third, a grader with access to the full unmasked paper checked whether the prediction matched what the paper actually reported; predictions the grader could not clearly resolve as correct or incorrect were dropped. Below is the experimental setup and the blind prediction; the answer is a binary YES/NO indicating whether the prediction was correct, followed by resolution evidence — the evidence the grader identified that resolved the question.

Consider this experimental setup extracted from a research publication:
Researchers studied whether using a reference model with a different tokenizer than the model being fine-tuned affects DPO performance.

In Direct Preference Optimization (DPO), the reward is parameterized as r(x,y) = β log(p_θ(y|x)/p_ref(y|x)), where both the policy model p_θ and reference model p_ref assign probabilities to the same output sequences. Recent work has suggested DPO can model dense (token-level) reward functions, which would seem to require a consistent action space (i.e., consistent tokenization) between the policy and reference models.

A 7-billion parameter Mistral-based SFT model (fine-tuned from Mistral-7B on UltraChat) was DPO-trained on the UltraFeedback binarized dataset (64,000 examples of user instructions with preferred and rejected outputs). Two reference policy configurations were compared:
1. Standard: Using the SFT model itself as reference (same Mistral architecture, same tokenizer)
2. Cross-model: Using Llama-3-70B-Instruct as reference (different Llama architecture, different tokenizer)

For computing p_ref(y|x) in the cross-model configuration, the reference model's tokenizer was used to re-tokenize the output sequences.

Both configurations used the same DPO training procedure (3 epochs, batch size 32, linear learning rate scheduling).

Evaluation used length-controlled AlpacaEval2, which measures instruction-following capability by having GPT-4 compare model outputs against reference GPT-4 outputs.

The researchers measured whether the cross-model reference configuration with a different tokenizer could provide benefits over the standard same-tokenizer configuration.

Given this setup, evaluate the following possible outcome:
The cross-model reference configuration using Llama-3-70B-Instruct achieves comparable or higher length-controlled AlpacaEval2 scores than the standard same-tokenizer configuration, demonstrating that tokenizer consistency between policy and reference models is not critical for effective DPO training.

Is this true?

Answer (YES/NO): NO